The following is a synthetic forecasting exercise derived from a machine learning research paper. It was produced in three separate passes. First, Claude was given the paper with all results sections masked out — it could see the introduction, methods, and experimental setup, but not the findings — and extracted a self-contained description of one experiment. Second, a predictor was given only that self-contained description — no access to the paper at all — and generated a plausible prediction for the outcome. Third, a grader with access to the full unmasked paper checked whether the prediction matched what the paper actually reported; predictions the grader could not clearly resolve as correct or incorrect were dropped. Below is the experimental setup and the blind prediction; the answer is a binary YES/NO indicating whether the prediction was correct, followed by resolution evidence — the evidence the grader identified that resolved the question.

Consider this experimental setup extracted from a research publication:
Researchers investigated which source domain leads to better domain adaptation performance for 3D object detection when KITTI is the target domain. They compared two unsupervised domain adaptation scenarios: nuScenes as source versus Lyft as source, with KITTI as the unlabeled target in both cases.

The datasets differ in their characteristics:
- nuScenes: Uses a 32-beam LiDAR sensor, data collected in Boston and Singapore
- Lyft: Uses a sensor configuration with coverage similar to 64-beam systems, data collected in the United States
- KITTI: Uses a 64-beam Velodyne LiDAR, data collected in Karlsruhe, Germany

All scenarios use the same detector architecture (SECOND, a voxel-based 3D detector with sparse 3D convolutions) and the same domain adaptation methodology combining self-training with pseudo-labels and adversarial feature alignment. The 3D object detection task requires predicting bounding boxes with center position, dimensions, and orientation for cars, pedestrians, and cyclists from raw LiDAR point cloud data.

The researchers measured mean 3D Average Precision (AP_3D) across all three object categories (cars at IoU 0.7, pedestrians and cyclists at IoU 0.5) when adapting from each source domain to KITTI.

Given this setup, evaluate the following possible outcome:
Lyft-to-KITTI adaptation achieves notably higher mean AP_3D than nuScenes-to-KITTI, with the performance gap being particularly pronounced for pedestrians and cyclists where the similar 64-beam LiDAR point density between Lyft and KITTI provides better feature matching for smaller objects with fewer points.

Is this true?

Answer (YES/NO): YES